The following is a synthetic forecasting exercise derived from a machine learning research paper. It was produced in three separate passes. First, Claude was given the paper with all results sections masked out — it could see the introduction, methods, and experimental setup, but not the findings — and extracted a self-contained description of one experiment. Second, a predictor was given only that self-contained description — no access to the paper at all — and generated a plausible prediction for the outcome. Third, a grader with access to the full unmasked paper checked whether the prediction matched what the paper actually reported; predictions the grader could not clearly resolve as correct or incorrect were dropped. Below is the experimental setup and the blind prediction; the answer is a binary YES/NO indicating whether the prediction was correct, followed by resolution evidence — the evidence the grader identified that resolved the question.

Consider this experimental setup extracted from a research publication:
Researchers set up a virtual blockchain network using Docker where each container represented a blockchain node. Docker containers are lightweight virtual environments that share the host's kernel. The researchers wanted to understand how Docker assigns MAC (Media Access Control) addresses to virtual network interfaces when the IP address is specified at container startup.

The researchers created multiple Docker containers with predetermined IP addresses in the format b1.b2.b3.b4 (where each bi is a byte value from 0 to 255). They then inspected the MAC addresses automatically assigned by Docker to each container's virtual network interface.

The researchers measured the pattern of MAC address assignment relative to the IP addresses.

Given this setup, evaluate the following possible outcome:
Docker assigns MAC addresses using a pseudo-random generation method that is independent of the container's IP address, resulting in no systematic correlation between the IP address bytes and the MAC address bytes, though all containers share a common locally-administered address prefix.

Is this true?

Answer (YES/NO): NO